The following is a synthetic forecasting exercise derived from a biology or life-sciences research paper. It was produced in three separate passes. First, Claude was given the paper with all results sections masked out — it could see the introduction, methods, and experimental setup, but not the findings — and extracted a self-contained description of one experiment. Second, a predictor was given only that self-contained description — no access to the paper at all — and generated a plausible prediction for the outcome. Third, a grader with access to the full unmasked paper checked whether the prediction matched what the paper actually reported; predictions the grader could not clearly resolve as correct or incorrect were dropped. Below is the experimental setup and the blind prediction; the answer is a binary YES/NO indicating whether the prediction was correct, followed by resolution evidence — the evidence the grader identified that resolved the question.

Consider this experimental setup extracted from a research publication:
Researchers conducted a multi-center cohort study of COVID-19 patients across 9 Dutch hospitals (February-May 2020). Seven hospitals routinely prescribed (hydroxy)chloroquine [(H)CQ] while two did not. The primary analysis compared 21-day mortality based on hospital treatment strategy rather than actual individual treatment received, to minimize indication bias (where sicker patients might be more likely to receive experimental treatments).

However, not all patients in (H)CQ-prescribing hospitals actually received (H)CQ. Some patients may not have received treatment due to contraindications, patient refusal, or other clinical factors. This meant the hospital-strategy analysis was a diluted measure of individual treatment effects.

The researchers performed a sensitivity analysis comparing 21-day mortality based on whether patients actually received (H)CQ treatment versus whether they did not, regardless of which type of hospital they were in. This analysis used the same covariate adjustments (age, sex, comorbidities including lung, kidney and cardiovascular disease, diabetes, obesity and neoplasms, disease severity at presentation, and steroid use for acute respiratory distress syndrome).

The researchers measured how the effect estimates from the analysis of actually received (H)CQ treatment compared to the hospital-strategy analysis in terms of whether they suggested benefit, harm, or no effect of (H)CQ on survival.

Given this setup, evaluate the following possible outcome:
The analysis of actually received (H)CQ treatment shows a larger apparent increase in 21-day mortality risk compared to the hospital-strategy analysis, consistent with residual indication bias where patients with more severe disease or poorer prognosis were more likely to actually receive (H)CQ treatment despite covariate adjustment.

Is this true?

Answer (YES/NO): YES